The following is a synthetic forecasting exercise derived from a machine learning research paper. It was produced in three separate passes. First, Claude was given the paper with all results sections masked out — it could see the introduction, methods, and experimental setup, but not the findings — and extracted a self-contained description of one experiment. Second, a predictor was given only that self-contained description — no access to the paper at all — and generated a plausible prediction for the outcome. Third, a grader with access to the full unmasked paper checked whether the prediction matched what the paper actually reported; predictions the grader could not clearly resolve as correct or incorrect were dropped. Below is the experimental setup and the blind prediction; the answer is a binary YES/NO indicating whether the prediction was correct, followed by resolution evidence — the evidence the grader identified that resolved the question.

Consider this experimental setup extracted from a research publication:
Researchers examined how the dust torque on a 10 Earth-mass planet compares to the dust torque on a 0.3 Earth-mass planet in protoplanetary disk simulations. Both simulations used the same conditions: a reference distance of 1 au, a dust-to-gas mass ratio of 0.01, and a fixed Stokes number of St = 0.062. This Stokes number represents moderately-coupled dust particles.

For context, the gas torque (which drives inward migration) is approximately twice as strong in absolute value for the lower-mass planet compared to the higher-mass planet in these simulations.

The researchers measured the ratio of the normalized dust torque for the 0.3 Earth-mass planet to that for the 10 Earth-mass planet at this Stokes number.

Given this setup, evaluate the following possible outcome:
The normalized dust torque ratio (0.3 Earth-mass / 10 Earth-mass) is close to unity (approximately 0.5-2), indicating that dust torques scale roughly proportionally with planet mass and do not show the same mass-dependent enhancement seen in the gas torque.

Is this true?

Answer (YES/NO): NO